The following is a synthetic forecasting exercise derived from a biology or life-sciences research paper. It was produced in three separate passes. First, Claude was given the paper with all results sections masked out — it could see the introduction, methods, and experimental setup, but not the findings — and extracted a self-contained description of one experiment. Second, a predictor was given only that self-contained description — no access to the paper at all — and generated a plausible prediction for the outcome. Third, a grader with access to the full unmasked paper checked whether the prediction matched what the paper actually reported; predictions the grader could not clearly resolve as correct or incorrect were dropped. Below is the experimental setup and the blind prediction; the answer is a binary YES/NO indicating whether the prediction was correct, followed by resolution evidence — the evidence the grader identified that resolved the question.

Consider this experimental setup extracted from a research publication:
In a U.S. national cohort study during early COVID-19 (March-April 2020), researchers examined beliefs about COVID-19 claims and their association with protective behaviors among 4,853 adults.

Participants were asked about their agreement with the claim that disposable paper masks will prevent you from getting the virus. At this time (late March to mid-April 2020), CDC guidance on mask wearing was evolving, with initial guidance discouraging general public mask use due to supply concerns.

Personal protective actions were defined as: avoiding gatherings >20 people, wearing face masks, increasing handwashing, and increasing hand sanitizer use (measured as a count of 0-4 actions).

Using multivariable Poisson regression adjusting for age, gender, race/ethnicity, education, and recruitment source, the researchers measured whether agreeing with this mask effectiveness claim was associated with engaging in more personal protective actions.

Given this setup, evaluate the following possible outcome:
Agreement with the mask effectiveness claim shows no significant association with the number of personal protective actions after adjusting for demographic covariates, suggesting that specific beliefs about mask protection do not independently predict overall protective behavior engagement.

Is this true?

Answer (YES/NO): NO